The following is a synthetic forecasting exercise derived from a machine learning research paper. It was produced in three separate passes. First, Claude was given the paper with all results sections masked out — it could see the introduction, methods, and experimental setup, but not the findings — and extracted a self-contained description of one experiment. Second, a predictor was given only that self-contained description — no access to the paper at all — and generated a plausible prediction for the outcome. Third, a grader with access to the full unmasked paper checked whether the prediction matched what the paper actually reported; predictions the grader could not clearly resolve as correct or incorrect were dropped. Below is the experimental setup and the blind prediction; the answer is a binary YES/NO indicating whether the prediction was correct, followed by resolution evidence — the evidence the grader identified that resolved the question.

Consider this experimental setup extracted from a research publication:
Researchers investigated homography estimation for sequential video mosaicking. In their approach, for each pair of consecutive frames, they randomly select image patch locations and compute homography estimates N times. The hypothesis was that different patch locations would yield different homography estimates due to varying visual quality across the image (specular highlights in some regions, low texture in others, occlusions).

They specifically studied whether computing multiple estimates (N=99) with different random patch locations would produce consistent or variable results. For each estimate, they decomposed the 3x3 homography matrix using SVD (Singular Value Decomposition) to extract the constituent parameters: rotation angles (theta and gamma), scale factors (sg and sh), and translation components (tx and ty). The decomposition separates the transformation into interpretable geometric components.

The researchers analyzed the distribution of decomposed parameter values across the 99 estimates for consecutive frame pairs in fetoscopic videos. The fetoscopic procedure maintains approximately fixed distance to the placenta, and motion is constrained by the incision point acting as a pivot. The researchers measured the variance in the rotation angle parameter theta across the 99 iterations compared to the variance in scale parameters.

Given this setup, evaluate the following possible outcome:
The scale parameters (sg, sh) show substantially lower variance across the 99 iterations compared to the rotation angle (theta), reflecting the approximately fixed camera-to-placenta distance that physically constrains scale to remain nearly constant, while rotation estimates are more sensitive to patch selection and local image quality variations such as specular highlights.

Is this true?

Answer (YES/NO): YES